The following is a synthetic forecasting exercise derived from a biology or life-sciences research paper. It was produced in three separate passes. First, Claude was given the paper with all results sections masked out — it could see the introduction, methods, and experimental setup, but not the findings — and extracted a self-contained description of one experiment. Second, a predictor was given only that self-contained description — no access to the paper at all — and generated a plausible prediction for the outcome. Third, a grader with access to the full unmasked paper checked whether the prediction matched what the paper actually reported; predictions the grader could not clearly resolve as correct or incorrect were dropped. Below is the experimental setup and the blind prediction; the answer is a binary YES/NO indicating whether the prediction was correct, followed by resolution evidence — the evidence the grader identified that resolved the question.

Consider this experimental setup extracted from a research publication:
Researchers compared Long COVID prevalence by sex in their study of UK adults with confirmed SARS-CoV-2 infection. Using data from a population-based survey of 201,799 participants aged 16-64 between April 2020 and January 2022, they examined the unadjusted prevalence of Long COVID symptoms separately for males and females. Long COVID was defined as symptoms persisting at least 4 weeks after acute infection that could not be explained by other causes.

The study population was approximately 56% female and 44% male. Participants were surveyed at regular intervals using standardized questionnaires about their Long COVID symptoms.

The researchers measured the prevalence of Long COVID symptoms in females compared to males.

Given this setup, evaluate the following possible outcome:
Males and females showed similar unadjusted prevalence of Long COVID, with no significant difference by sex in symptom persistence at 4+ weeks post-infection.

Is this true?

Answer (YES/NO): NO